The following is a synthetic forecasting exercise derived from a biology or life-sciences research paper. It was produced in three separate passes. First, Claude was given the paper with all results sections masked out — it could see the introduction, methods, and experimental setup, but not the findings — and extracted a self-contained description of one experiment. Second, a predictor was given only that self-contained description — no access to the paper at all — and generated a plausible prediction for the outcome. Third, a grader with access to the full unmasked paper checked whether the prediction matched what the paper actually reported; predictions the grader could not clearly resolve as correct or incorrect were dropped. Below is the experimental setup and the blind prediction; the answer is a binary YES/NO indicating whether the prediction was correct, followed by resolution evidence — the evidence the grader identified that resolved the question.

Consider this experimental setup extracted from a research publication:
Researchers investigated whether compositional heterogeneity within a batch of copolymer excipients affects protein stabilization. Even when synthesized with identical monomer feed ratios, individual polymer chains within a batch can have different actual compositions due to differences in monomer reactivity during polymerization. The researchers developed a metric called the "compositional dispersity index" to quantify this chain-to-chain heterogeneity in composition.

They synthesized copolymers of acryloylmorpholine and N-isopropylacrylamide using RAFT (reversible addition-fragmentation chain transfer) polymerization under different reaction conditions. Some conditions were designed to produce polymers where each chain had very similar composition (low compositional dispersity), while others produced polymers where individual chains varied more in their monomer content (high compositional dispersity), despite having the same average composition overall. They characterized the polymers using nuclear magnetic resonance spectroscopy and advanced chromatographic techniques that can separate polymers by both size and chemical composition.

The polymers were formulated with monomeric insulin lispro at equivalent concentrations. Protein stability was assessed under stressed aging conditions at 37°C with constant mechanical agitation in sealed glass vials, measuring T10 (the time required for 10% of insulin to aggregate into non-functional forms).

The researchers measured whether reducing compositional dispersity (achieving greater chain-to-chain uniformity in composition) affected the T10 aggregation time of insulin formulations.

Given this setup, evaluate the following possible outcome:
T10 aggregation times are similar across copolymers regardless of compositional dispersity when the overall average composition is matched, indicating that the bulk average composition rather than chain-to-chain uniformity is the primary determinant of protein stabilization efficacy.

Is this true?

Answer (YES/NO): NO